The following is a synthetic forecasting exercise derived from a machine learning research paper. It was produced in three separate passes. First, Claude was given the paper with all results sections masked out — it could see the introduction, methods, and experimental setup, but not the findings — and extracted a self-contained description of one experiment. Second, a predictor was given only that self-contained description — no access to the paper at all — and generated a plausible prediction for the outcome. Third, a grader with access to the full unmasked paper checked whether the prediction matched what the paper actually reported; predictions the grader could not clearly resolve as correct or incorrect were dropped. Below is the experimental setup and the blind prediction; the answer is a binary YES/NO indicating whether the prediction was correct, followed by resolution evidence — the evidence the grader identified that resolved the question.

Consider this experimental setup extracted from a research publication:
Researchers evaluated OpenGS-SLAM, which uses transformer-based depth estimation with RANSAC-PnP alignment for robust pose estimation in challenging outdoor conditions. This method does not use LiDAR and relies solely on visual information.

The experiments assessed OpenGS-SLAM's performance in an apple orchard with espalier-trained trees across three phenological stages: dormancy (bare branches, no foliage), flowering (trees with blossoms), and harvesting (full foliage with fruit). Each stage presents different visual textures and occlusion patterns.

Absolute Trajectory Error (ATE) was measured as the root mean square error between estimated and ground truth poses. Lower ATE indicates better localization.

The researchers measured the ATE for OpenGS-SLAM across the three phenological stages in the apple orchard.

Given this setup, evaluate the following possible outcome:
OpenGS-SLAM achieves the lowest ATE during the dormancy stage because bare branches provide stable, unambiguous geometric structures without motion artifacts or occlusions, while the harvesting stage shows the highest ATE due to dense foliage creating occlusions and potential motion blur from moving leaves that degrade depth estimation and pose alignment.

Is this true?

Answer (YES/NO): NO